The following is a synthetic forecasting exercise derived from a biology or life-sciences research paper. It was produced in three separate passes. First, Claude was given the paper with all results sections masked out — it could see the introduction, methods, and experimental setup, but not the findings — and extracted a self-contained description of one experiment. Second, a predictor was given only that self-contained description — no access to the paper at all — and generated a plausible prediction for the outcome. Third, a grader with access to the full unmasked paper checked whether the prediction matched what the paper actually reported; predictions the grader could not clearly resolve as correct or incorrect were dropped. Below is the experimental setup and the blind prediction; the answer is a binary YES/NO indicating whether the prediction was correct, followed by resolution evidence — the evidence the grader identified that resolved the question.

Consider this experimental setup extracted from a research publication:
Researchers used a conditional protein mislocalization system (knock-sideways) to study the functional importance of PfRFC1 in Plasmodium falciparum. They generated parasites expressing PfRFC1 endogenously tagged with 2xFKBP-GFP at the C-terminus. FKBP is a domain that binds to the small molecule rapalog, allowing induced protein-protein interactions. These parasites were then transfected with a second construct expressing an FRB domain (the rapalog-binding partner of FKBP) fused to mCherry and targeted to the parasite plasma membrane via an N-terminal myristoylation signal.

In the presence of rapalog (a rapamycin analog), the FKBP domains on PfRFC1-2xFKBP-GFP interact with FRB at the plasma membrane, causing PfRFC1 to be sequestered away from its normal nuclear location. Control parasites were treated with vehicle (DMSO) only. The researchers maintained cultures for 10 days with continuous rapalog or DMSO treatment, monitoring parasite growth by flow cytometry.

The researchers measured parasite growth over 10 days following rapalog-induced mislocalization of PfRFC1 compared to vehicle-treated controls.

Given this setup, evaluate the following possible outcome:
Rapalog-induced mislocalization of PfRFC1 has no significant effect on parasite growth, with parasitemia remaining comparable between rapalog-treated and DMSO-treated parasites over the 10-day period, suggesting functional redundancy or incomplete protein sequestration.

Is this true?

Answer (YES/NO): NO